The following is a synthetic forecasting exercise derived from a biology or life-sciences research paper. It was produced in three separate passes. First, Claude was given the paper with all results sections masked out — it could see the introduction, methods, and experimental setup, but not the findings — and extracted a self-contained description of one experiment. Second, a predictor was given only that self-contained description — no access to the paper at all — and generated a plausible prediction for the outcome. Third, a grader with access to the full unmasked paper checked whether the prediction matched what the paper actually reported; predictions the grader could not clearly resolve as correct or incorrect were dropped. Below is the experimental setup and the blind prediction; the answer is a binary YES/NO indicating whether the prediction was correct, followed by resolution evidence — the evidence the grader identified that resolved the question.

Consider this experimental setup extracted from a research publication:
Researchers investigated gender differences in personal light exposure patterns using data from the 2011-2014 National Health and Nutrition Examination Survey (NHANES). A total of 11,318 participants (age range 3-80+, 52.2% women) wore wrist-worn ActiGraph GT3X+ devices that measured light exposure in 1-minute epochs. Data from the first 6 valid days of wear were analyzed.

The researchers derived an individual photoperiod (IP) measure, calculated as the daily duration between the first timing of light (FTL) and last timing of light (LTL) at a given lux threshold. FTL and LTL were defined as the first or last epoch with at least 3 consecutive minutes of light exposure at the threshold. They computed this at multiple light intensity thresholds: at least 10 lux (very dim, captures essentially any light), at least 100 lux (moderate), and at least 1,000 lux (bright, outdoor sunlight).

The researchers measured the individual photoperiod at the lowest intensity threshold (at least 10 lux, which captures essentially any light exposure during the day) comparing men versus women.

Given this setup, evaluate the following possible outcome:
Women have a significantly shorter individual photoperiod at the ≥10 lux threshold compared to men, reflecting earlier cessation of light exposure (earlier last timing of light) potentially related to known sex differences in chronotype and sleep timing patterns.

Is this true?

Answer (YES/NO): NO